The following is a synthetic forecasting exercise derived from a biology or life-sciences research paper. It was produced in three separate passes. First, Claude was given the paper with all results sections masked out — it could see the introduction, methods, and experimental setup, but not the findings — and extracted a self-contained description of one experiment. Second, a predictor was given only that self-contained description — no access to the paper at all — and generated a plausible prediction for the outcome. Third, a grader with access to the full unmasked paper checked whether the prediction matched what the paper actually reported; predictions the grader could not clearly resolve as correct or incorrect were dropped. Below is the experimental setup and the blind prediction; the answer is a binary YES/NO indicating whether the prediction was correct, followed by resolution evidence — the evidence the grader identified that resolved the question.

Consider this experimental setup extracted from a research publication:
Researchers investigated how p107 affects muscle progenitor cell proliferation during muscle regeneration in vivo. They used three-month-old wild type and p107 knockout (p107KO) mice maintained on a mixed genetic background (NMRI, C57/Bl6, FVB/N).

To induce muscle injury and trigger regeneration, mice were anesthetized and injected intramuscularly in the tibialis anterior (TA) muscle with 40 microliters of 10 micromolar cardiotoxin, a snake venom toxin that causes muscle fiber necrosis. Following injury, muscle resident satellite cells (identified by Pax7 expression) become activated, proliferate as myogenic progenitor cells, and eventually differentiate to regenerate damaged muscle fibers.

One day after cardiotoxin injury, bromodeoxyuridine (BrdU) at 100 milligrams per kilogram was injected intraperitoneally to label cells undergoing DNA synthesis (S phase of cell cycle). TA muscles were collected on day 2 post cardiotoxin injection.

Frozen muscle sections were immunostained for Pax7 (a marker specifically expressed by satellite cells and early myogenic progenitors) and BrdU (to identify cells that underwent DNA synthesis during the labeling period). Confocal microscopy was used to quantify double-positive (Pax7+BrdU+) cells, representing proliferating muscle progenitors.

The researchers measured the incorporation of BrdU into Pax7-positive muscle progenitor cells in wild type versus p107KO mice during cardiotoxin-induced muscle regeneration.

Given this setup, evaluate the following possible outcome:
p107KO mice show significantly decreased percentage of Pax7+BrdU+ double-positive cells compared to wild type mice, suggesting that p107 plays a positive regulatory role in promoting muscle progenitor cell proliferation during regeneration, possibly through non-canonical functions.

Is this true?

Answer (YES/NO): NO